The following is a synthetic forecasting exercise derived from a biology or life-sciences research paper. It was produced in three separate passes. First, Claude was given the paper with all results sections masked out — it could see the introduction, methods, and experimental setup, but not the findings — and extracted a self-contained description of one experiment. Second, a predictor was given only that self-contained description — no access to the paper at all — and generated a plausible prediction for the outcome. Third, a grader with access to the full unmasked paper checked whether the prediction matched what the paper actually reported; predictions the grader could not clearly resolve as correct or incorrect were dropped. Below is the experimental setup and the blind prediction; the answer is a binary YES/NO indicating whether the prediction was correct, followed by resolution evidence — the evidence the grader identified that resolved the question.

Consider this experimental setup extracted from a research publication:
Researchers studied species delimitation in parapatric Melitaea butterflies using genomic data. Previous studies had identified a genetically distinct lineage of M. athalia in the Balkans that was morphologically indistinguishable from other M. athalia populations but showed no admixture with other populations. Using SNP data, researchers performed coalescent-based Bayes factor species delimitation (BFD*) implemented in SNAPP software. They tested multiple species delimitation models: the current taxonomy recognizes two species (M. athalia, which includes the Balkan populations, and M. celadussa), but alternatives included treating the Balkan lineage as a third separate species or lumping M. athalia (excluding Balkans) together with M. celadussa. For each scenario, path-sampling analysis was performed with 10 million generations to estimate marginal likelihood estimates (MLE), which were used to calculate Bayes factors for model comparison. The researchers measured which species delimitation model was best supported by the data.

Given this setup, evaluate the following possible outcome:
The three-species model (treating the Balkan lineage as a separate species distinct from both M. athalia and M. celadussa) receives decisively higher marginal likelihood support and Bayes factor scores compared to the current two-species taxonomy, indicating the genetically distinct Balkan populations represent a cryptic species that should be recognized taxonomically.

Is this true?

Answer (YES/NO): NO